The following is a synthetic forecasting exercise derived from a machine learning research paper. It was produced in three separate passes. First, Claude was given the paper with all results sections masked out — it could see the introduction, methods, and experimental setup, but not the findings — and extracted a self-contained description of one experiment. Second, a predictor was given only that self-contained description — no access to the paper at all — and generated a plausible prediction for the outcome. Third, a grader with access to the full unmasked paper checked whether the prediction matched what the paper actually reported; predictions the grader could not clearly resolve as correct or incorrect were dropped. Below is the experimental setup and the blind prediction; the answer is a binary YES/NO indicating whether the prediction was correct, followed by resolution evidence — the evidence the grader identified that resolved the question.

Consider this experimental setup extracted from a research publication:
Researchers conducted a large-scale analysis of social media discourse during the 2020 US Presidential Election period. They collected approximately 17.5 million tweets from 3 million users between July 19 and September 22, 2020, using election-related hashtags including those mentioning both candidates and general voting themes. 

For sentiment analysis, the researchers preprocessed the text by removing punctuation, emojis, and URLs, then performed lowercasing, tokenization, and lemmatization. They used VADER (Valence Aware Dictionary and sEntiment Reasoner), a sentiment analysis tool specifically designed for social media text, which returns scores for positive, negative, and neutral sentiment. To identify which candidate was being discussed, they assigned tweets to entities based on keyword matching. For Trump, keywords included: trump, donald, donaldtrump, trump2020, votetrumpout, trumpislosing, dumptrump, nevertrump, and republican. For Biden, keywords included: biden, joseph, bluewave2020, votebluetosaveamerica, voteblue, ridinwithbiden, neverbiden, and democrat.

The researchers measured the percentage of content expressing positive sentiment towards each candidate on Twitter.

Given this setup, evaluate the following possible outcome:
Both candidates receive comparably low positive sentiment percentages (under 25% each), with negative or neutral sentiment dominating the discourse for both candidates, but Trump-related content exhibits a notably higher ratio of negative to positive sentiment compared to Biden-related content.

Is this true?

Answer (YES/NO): NO